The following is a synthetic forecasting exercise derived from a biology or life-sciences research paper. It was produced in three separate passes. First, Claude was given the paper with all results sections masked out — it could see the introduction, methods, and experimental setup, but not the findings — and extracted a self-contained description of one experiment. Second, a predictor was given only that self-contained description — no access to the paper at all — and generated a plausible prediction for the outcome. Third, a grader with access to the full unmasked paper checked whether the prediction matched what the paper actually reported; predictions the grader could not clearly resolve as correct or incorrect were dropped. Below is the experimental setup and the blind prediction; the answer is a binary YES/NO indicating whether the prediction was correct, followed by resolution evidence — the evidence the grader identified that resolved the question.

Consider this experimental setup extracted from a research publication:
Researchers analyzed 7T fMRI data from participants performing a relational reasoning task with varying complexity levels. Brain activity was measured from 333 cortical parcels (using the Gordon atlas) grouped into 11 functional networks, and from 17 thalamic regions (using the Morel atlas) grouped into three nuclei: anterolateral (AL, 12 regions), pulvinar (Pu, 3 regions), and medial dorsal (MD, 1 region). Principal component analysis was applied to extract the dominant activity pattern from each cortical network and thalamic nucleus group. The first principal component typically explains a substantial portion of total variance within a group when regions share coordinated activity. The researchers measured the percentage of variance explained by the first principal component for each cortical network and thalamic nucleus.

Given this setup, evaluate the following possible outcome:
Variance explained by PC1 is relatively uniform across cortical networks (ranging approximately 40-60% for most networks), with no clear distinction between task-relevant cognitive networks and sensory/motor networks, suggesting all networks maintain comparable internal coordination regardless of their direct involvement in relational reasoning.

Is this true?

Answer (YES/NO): NO